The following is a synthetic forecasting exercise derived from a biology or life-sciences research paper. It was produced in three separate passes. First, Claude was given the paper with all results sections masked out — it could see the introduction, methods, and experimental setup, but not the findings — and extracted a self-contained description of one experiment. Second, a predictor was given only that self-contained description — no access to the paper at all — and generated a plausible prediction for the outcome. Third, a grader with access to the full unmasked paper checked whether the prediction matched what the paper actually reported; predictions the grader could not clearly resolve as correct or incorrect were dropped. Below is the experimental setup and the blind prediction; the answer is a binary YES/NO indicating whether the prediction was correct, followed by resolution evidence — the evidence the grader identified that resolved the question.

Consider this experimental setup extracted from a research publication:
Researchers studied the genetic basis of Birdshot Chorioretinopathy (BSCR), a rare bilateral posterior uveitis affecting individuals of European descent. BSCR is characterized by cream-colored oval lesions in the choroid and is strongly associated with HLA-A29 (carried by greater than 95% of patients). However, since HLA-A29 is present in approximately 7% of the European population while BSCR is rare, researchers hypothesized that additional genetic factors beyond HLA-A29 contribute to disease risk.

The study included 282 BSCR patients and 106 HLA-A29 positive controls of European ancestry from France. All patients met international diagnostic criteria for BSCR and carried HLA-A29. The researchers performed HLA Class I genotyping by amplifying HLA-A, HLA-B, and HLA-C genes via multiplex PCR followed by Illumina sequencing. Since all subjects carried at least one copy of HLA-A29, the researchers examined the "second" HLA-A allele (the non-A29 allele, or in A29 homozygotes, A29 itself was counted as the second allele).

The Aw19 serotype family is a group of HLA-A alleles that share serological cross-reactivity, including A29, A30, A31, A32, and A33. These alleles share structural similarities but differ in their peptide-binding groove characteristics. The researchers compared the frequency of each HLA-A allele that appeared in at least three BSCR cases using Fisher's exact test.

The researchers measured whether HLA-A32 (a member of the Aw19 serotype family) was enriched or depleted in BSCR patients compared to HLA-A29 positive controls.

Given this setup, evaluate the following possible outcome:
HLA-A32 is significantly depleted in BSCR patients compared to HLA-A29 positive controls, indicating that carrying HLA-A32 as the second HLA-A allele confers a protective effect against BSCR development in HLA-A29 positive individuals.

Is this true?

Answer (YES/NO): NO